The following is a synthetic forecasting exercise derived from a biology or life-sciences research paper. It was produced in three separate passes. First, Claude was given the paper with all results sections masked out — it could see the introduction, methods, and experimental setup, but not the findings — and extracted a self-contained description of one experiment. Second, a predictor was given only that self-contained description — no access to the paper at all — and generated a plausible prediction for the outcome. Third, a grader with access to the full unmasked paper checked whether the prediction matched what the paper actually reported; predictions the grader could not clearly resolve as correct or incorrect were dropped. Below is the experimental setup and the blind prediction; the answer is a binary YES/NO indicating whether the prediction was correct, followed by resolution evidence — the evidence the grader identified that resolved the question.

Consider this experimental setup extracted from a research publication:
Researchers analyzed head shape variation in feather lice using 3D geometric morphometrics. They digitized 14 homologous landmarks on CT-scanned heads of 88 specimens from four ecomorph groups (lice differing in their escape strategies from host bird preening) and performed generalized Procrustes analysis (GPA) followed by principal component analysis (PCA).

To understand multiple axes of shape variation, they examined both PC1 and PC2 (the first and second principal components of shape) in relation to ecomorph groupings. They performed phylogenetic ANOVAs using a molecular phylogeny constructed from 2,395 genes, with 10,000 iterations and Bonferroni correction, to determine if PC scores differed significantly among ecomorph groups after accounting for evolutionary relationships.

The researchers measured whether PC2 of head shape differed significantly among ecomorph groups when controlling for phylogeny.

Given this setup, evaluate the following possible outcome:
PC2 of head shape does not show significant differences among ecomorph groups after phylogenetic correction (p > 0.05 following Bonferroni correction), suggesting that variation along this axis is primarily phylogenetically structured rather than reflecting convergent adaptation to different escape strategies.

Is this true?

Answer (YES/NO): NO